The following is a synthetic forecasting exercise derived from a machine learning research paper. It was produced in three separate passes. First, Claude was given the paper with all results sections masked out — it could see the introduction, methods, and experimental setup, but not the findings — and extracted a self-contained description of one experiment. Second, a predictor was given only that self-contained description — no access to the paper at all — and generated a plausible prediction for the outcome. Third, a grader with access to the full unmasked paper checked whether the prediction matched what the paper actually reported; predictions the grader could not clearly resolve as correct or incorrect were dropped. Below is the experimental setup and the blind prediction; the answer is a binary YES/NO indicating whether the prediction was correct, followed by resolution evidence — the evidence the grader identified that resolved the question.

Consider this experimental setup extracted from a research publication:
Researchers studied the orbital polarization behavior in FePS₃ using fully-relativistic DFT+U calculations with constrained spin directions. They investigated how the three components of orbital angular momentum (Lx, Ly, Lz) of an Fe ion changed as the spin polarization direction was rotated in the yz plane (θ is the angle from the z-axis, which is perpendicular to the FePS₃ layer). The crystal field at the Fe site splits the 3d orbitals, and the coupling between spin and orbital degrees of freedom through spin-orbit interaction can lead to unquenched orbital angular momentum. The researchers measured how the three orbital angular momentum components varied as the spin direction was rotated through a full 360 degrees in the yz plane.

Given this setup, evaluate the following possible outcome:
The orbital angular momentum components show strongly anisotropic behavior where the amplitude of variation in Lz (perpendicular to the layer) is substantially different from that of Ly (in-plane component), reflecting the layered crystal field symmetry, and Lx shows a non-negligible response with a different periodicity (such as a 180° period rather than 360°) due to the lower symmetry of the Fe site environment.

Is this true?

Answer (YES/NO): NO